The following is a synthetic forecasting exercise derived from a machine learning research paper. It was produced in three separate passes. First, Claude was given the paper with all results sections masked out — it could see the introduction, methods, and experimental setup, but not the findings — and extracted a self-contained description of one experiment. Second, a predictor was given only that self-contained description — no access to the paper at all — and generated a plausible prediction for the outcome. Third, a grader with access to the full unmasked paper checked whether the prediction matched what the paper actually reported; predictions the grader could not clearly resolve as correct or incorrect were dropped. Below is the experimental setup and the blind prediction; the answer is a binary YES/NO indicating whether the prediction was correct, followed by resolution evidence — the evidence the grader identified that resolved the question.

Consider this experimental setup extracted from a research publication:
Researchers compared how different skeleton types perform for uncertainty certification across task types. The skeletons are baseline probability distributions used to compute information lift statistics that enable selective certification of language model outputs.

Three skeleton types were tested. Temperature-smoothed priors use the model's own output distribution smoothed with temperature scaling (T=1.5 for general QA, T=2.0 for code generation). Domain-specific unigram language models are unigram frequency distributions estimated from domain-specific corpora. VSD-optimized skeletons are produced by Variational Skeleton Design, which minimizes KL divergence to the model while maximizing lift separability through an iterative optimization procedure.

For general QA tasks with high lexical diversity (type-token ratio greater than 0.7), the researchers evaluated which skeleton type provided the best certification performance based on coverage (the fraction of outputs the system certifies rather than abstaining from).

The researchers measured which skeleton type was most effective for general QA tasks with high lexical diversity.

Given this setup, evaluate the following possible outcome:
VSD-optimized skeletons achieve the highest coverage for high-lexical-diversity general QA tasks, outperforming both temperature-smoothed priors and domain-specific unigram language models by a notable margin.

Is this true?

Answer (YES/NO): NO